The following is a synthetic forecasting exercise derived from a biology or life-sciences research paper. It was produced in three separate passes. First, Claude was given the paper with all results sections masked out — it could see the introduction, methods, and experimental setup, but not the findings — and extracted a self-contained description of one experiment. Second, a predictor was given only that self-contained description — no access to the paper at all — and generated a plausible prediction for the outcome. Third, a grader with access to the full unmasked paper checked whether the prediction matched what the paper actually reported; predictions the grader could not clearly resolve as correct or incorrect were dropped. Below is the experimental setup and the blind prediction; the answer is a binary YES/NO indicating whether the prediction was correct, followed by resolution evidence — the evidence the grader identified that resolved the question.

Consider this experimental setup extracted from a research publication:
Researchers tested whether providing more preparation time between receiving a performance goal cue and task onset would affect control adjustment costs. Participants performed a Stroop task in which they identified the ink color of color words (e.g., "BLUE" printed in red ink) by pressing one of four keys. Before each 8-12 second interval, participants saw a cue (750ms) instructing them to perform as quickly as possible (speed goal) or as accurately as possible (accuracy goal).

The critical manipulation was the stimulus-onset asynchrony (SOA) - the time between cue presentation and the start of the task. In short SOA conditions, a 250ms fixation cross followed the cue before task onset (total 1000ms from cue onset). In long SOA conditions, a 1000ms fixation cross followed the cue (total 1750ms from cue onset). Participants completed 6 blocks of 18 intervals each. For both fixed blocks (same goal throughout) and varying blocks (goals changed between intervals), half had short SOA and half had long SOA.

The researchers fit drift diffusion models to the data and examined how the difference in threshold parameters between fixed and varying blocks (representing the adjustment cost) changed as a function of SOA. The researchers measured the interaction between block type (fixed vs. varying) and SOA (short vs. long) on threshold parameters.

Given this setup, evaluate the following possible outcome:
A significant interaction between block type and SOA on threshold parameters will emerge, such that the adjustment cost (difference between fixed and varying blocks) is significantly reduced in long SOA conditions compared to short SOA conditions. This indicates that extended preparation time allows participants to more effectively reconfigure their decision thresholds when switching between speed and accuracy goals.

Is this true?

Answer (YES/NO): YES